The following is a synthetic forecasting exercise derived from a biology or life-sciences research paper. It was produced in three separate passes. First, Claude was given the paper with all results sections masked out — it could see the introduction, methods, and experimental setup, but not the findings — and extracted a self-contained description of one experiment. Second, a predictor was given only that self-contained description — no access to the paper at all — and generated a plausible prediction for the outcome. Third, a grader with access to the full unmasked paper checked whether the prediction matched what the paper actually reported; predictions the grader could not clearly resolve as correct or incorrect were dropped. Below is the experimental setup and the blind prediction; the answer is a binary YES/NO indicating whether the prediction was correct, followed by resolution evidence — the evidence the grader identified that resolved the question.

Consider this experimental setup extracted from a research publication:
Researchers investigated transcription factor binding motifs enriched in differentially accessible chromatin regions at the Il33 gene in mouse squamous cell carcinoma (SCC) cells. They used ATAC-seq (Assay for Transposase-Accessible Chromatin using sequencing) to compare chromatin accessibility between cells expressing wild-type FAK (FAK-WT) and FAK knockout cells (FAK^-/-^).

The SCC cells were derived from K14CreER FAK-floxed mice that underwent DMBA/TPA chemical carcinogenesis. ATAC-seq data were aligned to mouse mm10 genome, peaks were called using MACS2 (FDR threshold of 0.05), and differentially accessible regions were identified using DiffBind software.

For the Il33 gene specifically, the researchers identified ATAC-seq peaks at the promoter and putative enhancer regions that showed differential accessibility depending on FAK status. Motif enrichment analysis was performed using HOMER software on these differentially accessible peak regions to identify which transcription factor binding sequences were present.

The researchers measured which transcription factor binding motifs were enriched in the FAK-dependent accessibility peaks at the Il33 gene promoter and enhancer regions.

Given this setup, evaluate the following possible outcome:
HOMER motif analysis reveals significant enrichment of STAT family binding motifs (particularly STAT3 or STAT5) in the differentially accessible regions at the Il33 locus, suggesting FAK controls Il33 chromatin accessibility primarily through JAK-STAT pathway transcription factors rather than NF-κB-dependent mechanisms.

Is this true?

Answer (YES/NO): NO